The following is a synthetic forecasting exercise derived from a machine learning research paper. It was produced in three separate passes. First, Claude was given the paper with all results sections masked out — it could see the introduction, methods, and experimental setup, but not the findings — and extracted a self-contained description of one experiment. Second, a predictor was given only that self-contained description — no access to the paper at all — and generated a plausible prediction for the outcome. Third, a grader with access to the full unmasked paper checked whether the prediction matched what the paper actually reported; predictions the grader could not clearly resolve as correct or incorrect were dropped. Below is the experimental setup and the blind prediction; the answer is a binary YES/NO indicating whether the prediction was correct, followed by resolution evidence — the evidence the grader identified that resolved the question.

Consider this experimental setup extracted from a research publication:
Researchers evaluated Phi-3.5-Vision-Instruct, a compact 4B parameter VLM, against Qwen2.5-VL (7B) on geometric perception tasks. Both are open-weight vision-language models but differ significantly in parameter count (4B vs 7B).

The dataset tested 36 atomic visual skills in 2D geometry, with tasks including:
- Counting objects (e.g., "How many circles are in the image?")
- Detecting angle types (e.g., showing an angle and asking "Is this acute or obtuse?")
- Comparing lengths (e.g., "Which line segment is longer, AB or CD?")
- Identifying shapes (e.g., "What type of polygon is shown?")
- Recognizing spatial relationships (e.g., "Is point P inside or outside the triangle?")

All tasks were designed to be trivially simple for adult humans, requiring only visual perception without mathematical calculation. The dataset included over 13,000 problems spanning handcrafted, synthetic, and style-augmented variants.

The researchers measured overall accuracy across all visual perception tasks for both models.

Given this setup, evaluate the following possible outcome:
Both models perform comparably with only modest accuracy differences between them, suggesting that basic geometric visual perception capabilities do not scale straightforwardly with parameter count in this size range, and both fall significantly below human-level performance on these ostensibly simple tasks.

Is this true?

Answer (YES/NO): NO